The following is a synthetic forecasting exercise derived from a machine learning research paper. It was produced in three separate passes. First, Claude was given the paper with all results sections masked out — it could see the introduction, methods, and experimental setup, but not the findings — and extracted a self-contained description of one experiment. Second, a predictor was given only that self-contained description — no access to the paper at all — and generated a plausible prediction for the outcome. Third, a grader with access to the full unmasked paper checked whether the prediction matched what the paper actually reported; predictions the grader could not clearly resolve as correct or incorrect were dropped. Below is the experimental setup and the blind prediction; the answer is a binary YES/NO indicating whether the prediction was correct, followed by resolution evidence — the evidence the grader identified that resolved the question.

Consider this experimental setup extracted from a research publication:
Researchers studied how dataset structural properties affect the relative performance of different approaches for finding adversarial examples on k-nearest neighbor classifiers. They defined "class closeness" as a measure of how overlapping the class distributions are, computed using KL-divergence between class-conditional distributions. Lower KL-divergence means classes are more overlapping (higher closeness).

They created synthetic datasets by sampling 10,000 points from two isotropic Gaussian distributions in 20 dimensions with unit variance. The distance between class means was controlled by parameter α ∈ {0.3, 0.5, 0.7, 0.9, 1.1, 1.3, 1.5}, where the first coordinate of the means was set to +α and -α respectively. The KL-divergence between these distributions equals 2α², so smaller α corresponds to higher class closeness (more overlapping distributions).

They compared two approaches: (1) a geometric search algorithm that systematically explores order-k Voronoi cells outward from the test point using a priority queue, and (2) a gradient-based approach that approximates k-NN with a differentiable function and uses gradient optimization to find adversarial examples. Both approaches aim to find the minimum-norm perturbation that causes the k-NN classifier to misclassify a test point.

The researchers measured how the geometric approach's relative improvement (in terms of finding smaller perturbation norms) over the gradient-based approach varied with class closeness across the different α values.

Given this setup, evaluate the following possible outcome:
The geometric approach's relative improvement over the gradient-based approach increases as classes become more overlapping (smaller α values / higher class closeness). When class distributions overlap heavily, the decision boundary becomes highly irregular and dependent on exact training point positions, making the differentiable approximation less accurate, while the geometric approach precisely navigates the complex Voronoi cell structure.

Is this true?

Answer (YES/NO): YES